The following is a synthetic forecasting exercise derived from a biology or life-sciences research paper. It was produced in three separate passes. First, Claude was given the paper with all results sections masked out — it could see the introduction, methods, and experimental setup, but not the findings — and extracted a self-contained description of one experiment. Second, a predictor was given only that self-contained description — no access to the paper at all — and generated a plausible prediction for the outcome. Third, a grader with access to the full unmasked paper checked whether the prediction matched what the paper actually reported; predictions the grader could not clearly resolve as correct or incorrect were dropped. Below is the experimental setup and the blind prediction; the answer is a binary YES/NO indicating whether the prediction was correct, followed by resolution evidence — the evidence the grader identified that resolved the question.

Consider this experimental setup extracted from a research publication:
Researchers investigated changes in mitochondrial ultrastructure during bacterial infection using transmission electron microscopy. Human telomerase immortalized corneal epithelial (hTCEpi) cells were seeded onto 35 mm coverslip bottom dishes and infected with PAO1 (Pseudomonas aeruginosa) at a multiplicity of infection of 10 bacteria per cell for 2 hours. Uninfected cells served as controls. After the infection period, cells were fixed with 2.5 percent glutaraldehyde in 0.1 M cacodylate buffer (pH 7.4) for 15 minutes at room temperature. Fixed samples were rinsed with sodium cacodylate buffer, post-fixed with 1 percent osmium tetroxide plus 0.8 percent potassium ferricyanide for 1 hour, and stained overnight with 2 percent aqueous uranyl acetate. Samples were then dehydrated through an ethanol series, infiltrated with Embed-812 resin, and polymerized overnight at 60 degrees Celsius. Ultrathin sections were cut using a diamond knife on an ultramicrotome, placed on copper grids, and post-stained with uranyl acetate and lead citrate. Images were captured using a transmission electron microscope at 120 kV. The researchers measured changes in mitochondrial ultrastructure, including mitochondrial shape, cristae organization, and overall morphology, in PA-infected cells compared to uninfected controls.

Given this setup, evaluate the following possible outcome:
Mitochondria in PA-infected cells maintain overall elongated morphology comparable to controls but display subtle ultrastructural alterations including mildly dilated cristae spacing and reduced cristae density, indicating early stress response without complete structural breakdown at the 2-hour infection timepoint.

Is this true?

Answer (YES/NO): NO